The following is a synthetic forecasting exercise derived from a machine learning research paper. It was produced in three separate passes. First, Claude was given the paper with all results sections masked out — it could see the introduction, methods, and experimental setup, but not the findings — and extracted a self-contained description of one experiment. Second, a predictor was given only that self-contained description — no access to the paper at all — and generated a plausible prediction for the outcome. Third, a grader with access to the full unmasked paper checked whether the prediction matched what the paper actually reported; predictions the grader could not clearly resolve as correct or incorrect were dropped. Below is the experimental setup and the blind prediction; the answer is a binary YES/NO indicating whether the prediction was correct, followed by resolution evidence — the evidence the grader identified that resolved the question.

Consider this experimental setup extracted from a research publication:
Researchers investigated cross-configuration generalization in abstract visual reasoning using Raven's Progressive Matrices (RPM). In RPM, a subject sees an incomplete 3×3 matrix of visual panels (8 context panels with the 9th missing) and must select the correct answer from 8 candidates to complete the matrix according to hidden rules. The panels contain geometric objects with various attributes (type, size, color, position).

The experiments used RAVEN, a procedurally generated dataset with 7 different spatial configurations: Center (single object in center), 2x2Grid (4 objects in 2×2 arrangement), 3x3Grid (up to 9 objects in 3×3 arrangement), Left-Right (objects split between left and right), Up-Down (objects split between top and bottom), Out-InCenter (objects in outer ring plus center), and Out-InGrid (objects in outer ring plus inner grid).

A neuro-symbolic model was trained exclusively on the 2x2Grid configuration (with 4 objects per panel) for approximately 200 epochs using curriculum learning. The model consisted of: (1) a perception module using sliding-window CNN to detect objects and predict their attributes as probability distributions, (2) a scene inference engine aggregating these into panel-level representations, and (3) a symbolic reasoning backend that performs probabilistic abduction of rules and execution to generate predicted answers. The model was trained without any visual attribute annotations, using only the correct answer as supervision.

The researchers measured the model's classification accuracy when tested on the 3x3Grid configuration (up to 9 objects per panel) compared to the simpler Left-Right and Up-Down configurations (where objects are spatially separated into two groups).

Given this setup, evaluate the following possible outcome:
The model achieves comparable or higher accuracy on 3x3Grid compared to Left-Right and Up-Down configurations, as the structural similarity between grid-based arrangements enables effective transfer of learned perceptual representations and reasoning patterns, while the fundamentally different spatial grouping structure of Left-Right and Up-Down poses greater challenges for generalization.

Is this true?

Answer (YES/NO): NO